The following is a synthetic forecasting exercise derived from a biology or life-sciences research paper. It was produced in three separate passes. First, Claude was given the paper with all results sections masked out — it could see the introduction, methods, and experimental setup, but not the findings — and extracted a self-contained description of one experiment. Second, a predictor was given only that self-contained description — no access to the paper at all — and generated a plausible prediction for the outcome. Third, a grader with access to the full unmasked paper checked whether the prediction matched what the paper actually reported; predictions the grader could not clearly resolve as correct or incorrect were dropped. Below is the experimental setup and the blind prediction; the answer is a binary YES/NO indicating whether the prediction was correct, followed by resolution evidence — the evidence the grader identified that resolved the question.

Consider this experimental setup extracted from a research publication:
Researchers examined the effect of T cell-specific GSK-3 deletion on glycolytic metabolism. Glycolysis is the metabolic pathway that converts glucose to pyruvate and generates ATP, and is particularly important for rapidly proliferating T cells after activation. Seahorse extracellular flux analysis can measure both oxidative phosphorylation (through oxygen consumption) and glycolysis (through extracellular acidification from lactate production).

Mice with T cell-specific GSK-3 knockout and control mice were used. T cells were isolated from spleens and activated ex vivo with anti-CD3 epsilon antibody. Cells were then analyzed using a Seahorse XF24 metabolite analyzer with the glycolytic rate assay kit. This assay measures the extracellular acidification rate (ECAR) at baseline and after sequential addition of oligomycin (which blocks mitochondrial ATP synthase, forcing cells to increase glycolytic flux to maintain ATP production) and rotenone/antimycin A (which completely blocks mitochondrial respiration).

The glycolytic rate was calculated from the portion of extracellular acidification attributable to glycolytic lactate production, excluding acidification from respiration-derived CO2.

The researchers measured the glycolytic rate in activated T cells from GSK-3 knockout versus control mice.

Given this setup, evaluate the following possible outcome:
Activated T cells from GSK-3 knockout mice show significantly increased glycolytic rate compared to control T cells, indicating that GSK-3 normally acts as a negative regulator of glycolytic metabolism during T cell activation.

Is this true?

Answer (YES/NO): YES